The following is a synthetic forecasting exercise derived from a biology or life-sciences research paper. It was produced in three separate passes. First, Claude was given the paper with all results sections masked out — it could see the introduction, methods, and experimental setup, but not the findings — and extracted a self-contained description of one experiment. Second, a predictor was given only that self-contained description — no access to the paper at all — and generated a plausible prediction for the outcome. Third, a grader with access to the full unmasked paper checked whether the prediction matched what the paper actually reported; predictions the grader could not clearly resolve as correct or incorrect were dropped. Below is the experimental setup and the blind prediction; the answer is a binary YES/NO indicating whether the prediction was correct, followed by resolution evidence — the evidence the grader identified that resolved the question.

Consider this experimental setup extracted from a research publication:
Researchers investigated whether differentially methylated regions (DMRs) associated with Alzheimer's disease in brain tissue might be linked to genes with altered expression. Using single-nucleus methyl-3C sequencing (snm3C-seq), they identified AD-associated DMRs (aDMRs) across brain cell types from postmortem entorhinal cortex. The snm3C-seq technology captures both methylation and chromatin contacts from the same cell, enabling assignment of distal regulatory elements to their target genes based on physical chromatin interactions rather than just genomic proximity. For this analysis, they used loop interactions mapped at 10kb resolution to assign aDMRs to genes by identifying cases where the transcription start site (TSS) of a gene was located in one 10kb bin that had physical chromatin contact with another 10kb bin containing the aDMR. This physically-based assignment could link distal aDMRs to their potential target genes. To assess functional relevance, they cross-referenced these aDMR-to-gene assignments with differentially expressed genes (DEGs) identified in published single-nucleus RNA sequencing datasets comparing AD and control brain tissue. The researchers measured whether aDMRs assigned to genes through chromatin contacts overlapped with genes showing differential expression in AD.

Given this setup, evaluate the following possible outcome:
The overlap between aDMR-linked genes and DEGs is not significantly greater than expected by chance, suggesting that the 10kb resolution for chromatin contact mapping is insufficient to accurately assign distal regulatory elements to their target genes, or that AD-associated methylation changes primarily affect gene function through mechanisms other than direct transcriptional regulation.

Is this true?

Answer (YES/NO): NO